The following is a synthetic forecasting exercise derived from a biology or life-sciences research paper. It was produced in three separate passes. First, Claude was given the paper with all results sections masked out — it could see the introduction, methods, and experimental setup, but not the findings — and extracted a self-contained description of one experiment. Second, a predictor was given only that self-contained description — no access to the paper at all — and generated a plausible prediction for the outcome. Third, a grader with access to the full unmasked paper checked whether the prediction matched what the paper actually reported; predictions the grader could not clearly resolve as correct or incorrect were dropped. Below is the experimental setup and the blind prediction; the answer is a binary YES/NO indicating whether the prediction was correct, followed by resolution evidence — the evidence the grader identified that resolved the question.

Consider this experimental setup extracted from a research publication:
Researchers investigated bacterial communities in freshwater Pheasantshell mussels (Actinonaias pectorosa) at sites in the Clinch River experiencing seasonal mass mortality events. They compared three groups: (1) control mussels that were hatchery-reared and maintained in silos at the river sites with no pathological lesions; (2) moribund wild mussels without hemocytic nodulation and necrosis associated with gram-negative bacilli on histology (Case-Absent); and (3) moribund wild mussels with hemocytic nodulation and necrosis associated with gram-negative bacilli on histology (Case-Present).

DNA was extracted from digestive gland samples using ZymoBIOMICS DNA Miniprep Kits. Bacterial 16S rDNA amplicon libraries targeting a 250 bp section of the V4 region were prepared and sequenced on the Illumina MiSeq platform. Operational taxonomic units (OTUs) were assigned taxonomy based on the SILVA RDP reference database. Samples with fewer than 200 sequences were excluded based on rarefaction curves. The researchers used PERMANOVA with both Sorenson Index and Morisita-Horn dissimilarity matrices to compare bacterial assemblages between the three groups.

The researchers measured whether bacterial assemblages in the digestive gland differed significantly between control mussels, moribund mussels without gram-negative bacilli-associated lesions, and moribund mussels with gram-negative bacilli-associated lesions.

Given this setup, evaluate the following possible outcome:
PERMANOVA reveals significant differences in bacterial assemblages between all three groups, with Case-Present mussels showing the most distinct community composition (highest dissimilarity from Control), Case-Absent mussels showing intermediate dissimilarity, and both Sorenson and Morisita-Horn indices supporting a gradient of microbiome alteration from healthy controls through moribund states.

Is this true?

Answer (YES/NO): NO